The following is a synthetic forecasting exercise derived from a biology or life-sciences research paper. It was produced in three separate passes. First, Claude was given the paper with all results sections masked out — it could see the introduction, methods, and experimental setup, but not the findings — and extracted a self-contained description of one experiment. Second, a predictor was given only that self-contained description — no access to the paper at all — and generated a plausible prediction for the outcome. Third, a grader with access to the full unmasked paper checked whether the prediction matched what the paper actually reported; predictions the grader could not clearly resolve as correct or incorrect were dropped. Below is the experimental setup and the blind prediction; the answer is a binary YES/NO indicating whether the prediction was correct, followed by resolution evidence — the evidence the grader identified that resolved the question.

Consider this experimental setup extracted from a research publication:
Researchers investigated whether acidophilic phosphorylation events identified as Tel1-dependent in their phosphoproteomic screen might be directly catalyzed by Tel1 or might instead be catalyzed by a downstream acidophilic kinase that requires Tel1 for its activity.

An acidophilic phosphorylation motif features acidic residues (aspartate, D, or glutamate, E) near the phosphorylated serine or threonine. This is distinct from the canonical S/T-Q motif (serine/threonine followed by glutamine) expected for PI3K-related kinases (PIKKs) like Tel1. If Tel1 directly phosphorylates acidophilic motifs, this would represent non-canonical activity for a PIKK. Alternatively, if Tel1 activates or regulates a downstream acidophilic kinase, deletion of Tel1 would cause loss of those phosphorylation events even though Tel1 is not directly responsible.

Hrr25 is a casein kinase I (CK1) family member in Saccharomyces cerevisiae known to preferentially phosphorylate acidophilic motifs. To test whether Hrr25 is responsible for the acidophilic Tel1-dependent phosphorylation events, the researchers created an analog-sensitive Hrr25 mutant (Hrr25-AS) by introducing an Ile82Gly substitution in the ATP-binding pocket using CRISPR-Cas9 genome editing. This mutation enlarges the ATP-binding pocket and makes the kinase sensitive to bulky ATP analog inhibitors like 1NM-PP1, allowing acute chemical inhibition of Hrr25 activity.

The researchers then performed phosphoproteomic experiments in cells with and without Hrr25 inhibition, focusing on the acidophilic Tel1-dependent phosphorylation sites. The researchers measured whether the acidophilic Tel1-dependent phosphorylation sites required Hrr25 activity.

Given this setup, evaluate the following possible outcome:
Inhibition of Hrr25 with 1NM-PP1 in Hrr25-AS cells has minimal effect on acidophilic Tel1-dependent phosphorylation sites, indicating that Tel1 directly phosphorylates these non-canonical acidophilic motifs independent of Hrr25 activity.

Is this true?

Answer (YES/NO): YES